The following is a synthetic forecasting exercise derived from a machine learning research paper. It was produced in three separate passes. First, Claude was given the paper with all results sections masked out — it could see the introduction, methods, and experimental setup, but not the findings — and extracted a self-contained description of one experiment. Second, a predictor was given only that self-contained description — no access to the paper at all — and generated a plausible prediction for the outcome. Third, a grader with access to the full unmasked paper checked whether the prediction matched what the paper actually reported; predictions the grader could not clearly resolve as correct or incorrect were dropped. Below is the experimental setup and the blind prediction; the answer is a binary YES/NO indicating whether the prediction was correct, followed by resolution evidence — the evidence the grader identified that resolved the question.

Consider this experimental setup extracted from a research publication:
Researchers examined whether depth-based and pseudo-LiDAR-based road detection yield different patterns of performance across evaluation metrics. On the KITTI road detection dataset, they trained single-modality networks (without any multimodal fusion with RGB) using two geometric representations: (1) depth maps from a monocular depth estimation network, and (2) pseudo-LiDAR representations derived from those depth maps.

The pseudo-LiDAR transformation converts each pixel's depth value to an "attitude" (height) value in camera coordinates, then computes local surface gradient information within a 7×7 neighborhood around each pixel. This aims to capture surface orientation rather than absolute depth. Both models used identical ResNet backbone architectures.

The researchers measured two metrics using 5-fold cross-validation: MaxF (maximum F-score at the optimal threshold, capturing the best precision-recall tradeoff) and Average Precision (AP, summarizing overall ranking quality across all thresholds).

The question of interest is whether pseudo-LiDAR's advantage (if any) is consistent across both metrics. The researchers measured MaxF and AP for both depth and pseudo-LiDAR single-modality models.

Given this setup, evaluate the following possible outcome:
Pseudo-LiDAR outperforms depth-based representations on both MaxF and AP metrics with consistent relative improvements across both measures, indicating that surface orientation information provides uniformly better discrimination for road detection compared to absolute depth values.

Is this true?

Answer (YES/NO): NO